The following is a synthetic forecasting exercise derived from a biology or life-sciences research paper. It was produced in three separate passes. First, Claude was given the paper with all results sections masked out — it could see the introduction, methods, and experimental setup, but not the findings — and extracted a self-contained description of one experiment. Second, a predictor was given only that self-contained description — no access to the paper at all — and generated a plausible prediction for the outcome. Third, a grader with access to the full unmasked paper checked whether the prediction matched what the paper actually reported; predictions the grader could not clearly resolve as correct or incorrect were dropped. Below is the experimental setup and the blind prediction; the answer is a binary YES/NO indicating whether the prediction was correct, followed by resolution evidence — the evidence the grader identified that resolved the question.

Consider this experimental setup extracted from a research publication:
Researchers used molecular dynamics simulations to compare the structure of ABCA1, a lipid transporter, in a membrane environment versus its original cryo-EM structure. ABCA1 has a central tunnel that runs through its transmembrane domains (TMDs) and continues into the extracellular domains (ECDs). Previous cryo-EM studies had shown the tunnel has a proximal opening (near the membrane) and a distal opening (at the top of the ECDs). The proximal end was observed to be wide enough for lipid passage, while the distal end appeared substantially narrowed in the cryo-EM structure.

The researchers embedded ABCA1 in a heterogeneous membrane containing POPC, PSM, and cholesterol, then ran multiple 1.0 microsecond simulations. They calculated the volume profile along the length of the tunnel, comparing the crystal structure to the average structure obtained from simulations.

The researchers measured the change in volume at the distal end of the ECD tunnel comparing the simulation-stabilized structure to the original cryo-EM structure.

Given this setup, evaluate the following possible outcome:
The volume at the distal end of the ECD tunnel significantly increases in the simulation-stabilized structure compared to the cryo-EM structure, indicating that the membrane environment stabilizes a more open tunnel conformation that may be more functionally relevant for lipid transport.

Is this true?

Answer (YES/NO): YES